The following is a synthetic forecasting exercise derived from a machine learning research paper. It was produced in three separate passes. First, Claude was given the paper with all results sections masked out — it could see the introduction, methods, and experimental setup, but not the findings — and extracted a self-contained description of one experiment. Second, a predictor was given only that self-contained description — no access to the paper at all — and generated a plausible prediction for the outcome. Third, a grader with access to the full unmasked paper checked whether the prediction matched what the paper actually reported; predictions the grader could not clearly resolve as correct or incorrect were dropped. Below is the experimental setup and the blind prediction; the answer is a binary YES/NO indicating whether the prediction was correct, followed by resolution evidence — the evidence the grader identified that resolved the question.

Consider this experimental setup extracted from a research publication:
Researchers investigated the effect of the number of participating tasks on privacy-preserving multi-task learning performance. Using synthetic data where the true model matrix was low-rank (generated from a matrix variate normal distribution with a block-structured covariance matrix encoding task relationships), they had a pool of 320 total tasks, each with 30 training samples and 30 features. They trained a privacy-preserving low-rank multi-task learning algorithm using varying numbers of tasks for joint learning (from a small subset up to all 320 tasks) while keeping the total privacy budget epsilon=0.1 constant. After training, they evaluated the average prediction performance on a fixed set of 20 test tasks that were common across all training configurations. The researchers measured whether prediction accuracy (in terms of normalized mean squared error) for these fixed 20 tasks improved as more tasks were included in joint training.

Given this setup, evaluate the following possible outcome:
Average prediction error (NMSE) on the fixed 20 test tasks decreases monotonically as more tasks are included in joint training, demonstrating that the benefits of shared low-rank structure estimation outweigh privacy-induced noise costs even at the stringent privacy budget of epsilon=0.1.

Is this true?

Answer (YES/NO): YES